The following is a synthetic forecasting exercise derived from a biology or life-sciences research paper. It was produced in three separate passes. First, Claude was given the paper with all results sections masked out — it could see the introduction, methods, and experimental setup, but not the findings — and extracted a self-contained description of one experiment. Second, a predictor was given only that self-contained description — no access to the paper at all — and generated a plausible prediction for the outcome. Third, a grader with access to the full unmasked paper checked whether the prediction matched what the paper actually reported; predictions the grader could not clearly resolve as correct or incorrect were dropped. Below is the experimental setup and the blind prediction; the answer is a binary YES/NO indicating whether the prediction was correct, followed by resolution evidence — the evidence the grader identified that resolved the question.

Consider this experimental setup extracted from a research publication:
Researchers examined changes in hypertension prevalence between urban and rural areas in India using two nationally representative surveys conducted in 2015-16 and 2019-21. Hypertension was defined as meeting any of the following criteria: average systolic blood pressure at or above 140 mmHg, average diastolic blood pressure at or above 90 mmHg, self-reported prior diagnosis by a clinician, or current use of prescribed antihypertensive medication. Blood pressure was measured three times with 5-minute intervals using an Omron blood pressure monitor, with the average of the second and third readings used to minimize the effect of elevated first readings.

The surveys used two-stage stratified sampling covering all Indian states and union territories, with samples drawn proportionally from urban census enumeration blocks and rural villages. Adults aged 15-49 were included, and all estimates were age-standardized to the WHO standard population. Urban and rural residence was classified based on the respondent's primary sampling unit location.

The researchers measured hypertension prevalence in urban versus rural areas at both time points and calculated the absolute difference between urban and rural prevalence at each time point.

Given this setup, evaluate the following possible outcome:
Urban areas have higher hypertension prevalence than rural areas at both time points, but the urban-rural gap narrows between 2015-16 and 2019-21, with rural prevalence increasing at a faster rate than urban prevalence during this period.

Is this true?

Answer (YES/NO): NO